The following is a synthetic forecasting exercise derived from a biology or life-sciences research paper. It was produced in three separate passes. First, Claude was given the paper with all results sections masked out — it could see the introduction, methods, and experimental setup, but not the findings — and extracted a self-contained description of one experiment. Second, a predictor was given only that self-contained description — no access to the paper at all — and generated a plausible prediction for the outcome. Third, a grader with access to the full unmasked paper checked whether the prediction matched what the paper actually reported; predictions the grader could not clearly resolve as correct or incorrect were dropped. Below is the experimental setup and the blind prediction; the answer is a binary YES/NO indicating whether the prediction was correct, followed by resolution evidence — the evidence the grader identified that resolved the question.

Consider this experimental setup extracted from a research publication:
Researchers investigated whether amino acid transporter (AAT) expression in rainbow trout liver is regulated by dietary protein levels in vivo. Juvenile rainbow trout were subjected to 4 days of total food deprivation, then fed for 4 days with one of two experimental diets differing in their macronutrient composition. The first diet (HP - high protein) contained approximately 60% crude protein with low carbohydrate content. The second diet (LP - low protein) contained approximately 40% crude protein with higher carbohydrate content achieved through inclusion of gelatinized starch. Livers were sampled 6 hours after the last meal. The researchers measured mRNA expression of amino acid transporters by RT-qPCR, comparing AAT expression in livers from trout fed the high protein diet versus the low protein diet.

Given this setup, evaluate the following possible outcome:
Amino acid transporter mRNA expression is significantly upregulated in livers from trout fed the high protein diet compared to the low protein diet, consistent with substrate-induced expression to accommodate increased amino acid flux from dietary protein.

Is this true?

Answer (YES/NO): NO